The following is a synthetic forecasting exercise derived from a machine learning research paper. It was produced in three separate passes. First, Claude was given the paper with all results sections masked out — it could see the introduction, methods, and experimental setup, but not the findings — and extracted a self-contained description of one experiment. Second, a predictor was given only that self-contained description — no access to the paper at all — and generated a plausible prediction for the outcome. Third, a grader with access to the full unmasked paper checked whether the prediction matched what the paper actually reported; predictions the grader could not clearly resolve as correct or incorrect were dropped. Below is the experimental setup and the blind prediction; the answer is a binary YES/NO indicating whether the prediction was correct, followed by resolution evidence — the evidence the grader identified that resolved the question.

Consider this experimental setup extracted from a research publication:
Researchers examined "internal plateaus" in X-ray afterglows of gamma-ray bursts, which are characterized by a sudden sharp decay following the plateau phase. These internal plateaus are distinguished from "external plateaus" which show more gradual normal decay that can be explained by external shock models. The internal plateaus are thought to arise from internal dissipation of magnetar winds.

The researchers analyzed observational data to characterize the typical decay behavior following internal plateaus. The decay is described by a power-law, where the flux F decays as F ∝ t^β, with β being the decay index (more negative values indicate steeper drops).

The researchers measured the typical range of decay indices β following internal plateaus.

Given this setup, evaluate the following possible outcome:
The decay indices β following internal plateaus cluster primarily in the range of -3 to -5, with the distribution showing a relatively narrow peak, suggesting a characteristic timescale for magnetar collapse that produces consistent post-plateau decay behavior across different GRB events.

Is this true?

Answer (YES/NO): NO